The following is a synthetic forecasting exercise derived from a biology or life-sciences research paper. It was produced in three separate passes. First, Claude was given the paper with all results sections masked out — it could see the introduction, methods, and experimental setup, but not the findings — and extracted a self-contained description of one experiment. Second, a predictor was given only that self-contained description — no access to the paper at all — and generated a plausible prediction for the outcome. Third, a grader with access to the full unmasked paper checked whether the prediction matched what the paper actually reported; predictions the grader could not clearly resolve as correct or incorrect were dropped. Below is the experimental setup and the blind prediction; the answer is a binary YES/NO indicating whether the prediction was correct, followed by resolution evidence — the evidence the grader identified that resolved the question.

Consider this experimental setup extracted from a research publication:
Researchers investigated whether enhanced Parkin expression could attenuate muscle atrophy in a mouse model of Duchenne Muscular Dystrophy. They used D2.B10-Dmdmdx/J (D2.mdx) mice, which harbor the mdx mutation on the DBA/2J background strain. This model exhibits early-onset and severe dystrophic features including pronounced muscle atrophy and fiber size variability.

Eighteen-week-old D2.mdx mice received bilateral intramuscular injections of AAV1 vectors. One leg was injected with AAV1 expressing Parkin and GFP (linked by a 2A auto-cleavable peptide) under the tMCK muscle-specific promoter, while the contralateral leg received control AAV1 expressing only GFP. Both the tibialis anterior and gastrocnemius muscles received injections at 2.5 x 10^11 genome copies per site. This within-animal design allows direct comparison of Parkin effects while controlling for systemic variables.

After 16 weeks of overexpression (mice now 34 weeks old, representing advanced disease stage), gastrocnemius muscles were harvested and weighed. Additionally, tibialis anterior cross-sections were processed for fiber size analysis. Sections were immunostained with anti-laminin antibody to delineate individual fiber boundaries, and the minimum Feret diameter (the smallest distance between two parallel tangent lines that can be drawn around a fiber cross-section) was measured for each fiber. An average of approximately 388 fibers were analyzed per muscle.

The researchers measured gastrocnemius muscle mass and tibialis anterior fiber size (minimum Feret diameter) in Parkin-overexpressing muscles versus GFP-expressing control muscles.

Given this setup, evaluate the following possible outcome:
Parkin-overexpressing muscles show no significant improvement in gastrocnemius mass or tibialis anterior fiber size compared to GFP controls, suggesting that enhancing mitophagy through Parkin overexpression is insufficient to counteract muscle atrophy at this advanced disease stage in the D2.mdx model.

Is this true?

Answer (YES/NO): NO